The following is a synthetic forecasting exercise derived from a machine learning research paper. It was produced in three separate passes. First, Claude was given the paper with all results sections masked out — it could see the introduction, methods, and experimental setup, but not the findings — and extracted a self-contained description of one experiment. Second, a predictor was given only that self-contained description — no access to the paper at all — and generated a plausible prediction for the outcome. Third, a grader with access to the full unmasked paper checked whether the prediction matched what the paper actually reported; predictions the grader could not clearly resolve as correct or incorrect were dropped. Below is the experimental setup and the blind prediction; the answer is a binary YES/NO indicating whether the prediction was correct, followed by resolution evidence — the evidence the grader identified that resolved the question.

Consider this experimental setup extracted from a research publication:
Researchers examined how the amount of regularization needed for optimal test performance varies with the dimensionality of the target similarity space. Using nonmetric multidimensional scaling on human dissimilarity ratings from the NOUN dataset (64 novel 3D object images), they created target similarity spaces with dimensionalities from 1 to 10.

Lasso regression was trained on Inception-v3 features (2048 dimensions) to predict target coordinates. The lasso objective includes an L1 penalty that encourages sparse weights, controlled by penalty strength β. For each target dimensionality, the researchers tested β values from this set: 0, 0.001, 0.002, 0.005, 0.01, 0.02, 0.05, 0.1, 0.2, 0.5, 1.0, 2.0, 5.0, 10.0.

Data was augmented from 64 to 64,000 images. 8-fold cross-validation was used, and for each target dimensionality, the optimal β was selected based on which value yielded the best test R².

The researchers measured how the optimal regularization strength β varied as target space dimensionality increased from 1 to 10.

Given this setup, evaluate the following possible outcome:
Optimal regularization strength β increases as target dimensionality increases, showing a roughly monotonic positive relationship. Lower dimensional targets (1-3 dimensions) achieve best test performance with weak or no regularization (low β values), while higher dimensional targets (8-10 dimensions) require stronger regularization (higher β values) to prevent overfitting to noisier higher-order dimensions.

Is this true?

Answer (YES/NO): NO